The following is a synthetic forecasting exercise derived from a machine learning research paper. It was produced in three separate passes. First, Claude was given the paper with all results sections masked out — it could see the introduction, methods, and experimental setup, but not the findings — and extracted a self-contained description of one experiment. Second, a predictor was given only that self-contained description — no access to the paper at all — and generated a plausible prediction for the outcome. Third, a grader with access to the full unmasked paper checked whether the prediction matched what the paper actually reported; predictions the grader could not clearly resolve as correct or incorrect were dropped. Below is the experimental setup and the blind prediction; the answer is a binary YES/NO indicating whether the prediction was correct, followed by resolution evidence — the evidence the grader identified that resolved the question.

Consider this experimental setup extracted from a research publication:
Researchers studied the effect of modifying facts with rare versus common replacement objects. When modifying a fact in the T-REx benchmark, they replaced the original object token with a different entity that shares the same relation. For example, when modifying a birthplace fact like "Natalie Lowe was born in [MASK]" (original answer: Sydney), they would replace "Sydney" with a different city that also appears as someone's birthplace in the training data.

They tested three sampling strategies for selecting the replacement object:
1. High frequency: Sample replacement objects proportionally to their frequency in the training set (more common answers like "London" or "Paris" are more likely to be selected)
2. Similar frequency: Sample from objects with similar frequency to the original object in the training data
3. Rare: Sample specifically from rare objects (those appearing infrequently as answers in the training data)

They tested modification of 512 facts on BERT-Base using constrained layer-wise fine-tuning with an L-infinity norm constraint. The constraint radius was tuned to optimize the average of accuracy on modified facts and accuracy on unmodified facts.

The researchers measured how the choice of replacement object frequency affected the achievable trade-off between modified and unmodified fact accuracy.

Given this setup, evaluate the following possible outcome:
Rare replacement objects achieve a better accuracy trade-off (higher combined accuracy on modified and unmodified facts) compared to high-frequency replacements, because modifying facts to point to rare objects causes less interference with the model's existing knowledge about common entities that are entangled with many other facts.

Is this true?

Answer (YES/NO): NO